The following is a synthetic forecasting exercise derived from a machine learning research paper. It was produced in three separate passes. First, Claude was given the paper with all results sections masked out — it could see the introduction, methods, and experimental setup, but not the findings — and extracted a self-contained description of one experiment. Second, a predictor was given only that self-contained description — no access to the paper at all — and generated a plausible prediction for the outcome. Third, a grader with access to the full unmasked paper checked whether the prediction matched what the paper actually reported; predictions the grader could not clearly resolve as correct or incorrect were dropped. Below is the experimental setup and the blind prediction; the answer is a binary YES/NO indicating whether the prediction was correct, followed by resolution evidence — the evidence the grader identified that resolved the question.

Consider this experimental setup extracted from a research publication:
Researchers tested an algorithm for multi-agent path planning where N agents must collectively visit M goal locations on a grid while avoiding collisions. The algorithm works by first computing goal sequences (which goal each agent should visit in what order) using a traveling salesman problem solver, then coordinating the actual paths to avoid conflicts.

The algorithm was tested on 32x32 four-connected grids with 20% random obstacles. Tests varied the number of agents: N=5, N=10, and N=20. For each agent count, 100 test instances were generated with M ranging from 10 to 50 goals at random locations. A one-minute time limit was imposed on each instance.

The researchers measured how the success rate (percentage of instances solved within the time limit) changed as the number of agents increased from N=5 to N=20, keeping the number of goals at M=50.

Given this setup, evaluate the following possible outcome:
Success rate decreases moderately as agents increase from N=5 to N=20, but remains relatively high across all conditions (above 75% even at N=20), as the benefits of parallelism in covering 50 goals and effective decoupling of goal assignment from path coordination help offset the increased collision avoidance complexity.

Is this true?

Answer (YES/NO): NO